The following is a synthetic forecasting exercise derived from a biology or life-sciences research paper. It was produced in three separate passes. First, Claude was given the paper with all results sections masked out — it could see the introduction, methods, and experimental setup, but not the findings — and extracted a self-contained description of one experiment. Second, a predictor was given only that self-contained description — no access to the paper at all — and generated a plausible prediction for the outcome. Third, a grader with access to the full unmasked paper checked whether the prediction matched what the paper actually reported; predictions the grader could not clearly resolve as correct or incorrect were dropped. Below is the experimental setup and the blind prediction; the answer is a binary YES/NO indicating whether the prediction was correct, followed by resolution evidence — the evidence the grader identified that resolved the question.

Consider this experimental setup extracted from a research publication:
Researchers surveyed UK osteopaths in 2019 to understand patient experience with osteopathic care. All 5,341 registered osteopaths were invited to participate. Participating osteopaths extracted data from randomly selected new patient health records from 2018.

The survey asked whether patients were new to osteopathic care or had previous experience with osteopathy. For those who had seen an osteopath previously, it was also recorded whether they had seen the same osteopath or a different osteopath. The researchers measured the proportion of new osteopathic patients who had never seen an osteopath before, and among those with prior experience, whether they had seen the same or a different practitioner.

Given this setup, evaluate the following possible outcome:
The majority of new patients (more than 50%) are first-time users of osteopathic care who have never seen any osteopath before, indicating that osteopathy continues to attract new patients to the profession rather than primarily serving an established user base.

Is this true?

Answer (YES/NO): YES